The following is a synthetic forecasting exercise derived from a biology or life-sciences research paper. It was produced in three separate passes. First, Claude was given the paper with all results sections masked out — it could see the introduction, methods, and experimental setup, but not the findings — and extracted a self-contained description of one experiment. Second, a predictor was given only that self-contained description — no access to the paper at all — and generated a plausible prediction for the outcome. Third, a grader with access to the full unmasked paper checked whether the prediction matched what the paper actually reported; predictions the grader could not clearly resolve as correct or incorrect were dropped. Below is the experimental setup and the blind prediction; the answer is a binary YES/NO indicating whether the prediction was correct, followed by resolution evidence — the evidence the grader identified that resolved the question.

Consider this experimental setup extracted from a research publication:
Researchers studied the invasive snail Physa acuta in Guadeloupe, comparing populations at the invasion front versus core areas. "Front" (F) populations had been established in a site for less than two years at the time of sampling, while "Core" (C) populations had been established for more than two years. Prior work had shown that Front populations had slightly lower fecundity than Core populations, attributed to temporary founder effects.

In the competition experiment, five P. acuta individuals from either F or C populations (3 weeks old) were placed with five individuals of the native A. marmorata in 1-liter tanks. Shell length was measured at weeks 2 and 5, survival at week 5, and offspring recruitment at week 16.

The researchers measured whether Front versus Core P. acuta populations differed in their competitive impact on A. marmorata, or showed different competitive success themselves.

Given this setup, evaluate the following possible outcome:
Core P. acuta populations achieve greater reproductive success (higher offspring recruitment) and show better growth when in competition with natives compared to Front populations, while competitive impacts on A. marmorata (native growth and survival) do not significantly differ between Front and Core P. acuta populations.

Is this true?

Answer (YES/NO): NO